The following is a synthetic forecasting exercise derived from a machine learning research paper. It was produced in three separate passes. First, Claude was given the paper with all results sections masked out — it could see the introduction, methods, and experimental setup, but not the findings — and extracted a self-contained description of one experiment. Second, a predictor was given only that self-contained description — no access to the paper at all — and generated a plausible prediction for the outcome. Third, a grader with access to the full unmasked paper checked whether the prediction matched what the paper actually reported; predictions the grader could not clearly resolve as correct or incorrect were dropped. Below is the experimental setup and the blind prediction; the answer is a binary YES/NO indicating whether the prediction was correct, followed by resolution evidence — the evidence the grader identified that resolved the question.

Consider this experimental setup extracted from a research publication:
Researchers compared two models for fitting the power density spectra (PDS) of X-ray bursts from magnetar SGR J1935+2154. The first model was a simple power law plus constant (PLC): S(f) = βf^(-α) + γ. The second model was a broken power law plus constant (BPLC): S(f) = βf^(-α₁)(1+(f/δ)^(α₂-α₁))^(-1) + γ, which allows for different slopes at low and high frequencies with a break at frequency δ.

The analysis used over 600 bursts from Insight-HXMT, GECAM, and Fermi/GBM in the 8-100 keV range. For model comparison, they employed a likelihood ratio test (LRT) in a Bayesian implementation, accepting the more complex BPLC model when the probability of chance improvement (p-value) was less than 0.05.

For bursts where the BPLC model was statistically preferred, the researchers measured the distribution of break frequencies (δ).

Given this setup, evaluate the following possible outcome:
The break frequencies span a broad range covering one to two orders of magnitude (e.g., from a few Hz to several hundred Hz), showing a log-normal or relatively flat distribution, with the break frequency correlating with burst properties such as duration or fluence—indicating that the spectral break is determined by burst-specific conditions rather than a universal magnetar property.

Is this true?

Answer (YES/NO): NO